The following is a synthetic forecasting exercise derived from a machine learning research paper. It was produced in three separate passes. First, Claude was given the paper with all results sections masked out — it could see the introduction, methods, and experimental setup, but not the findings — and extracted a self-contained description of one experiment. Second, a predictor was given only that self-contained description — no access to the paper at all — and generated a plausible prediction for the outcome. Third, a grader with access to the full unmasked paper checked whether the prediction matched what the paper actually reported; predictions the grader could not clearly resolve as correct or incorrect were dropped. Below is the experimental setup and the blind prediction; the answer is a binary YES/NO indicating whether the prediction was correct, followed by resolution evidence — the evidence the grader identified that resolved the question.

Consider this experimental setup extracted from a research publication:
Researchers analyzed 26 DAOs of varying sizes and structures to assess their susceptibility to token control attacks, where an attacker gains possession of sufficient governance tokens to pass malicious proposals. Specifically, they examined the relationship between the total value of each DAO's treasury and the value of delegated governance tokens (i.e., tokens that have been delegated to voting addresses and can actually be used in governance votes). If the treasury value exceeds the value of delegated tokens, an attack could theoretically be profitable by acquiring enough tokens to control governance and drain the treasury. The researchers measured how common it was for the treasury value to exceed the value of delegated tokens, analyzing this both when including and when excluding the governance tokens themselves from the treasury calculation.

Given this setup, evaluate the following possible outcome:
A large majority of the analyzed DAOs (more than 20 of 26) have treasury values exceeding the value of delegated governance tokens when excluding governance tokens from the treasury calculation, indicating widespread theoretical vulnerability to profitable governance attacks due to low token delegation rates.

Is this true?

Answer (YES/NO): NO